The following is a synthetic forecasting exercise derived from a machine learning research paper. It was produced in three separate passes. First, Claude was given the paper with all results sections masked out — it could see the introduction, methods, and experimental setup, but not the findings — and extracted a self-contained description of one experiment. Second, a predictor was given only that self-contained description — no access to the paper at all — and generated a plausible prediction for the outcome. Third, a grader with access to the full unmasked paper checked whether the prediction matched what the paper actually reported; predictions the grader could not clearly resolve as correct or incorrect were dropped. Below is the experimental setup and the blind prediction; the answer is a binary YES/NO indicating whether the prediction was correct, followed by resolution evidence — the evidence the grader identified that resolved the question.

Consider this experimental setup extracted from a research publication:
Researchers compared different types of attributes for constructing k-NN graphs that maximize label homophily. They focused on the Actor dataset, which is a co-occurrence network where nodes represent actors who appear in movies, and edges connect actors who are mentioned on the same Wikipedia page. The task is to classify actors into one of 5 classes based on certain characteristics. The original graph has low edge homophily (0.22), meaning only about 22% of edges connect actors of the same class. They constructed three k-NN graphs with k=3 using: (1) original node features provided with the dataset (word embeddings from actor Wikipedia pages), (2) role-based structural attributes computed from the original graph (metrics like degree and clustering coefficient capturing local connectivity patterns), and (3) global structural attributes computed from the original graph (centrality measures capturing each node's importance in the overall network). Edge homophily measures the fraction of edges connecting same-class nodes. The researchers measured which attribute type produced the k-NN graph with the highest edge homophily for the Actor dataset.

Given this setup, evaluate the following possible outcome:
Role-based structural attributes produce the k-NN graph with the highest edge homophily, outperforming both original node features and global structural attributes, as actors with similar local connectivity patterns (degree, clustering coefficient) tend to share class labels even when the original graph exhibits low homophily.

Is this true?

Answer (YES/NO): NO